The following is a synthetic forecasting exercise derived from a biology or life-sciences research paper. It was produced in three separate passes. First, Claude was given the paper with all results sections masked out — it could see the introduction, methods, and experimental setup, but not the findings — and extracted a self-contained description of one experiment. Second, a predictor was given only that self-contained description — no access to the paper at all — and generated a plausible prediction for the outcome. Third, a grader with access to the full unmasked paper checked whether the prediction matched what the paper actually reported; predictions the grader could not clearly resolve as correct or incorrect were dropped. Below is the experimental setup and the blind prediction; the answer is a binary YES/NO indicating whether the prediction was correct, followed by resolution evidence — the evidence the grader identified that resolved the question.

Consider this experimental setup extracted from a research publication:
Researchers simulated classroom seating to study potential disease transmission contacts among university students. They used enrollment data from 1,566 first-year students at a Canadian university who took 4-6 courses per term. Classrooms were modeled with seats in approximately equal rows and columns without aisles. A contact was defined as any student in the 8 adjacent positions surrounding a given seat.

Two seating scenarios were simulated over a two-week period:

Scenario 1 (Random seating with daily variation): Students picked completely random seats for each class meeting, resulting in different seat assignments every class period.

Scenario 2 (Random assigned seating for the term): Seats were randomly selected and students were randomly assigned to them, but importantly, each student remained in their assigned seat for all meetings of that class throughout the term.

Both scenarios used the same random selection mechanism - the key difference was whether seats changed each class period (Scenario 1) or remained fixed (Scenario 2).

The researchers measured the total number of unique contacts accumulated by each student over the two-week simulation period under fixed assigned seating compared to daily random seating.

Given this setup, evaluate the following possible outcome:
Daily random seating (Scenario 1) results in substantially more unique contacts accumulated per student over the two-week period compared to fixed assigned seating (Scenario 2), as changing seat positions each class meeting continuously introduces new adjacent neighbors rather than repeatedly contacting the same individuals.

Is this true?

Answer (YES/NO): YES